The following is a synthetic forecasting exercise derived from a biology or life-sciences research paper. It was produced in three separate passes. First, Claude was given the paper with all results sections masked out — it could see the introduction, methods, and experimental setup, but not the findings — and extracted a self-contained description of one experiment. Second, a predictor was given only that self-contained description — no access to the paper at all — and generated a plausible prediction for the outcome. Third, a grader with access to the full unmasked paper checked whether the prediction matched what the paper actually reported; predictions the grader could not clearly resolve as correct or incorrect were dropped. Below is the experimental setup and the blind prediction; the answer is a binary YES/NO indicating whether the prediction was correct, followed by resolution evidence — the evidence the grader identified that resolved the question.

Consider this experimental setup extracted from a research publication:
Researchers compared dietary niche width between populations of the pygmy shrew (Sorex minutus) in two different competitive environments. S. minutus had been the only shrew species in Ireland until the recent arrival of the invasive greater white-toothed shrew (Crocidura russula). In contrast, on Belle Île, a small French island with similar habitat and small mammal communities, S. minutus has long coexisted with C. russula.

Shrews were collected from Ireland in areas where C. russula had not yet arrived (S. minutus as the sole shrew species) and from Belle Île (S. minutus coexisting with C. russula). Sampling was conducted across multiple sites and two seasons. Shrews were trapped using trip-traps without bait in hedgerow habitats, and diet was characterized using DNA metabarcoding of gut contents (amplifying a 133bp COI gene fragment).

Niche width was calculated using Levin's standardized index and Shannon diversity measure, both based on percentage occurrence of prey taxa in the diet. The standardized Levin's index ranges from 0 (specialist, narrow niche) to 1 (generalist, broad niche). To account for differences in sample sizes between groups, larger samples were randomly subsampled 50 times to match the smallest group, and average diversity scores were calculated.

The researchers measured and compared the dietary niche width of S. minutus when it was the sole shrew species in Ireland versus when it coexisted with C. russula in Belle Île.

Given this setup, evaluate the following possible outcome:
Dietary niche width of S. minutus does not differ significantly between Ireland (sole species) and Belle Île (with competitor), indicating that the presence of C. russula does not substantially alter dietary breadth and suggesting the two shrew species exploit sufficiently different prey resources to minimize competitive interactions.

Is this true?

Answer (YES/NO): NO